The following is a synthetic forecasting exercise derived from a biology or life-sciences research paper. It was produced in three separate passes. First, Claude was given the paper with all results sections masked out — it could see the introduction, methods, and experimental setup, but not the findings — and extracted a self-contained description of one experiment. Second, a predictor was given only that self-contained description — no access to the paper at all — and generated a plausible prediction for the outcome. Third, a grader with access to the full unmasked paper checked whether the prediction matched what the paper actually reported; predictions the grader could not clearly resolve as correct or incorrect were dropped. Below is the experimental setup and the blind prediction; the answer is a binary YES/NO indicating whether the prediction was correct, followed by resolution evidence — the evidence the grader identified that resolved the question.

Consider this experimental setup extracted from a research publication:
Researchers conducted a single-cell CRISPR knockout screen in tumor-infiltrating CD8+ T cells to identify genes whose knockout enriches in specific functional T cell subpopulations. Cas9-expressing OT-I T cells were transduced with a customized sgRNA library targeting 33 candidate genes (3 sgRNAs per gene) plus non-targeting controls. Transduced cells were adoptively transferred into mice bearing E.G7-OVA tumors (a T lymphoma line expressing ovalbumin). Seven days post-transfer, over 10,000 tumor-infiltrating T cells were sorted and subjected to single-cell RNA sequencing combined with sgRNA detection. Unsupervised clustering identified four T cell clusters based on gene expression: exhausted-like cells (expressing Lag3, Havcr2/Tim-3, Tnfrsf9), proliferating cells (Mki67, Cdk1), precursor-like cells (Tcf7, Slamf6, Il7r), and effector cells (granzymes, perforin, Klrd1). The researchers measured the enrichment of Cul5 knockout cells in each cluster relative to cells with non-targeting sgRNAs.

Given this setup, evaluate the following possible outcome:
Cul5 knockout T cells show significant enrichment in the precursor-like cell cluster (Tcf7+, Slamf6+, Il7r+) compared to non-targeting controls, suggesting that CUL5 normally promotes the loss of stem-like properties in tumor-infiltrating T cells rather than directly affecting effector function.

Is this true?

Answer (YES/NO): NO